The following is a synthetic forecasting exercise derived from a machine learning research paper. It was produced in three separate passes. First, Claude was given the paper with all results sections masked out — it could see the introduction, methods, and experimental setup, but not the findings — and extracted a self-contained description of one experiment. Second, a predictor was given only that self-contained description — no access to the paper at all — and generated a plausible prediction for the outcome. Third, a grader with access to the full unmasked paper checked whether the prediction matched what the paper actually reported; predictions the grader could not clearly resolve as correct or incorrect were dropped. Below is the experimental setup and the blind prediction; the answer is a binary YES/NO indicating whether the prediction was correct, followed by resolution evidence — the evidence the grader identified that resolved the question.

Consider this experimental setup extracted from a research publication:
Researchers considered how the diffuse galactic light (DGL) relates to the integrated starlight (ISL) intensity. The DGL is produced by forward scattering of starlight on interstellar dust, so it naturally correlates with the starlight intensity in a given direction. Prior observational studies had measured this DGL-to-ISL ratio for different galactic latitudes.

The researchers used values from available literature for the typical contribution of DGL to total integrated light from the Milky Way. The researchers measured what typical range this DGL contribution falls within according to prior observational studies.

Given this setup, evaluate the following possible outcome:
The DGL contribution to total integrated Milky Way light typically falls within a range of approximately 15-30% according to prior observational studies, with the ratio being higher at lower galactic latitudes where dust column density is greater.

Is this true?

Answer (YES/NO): NO